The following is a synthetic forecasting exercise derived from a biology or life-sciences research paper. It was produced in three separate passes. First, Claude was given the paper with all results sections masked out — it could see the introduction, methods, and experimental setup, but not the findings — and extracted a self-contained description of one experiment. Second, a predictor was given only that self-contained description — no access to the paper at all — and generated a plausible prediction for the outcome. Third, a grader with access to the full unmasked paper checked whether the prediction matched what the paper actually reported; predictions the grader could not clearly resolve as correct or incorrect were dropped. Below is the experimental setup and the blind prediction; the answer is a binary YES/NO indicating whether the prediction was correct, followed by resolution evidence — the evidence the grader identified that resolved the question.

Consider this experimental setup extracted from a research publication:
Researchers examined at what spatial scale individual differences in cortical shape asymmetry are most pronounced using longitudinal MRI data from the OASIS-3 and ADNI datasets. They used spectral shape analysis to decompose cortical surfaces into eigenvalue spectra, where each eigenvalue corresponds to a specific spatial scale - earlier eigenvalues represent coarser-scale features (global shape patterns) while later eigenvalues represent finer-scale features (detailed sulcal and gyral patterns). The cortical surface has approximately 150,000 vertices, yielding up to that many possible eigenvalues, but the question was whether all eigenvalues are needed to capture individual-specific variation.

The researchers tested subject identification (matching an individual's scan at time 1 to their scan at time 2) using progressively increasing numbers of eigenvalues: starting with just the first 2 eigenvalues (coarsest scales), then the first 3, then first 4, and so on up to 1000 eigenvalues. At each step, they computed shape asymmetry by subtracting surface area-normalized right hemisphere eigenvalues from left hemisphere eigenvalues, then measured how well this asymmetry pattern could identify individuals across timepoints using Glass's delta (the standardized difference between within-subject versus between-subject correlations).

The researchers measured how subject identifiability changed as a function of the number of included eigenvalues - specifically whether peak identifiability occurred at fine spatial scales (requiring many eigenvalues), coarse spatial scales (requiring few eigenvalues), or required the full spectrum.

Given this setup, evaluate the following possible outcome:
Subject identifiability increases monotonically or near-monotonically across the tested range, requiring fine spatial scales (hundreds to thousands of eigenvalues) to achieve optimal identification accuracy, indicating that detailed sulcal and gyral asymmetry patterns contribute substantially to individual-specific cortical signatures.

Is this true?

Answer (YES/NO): NO